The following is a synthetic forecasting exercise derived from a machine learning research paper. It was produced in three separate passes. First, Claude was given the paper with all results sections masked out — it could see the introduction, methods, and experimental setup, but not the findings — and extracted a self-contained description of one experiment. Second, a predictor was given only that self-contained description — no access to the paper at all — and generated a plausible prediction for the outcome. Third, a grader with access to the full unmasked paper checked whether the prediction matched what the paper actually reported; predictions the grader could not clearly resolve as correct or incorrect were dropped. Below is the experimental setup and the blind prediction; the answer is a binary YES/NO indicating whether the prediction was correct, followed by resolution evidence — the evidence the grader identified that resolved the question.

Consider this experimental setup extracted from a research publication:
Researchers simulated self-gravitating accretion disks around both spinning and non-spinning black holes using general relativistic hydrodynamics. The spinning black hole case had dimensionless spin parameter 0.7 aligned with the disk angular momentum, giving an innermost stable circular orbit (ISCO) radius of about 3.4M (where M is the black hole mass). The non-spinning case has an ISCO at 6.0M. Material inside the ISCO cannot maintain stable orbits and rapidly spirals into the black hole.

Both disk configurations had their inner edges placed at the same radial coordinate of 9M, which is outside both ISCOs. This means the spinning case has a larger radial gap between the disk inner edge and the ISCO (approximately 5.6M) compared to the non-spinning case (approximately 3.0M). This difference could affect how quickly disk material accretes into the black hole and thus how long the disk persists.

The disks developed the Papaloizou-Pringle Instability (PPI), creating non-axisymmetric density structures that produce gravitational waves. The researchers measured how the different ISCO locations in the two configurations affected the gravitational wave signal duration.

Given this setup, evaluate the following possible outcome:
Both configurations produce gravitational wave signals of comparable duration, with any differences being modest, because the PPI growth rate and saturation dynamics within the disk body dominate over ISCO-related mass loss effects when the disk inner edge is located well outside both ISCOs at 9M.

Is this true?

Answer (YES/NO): NO